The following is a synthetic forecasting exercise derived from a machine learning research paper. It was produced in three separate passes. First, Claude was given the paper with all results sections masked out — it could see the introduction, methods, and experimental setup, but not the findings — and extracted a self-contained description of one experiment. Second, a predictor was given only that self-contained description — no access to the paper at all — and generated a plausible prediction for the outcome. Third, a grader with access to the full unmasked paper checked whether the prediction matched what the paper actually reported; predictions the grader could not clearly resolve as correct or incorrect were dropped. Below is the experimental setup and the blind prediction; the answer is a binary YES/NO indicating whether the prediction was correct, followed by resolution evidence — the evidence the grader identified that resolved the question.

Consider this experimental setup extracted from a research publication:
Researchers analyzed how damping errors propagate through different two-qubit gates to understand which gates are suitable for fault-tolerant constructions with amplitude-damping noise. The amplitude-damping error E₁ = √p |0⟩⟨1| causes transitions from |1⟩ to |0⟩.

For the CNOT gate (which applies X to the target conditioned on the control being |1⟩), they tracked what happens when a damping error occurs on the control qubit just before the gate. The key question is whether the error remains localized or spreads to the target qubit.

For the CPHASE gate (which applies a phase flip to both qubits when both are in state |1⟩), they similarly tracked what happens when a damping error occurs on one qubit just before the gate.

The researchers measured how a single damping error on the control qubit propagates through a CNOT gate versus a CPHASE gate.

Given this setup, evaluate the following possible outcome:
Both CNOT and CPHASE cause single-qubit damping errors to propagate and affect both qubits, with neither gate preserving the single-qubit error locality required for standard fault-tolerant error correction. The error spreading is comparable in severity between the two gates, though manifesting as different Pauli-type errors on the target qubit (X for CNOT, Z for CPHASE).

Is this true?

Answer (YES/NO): NO